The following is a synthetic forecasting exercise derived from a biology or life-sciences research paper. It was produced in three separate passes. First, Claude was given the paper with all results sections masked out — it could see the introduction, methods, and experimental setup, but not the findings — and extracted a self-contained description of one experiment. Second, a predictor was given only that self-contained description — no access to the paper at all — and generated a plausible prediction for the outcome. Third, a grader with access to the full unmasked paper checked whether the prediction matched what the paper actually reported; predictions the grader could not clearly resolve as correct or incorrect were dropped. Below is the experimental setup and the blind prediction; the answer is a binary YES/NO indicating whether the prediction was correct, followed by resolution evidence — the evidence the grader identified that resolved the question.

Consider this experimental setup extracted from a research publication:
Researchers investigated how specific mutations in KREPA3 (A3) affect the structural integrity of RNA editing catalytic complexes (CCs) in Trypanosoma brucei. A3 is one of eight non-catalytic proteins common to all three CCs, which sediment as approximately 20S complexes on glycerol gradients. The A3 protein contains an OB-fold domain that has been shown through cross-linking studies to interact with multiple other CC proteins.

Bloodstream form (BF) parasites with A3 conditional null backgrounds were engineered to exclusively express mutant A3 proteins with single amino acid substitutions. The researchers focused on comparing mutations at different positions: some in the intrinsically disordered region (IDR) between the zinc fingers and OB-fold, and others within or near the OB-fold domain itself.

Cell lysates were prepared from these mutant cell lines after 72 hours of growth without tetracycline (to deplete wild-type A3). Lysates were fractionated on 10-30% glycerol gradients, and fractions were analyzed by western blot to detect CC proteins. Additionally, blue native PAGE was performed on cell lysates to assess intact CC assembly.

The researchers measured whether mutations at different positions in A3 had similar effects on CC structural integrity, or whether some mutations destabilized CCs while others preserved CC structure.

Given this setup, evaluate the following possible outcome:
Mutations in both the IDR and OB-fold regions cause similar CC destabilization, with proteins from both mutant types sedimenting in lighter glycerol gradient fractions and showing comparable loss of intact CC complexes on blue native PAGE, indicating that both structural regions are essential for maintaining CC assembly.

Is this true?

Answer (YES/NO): NO